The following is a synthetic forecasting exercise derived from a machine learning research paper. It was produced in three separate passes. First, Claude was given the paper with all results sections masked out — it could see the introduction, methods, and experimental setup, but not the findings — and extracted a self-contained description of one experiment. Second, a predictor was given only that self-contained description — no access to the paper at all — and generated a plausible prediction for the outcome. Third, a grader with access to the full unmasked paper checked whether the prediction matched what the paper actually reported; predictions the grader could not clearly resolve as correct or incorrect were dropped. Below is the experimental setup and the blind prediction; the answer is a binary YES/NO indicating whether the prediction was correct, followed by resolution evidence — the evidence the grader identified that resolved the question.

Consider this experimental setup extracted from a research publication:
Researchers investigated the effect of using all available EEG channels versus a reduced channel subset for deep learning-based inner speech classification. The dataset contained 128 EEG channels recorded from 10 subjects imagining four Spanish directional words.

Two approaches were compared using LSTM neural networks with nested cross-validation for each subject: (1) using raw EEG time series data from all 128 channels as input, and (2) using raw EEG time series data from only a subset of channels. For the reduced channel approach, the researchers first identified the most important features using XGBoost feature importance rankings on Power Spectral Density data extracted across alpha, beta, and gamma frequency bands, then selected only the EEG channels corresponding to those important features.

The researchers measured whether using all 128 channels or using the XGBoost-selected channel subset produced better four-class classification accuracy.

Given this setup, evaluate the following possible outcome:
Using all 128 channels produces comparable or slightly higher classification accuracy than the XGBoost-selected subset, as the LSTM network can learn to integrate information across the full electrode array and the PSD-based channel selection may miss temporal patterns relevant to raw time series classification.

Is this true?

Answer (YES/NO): YES